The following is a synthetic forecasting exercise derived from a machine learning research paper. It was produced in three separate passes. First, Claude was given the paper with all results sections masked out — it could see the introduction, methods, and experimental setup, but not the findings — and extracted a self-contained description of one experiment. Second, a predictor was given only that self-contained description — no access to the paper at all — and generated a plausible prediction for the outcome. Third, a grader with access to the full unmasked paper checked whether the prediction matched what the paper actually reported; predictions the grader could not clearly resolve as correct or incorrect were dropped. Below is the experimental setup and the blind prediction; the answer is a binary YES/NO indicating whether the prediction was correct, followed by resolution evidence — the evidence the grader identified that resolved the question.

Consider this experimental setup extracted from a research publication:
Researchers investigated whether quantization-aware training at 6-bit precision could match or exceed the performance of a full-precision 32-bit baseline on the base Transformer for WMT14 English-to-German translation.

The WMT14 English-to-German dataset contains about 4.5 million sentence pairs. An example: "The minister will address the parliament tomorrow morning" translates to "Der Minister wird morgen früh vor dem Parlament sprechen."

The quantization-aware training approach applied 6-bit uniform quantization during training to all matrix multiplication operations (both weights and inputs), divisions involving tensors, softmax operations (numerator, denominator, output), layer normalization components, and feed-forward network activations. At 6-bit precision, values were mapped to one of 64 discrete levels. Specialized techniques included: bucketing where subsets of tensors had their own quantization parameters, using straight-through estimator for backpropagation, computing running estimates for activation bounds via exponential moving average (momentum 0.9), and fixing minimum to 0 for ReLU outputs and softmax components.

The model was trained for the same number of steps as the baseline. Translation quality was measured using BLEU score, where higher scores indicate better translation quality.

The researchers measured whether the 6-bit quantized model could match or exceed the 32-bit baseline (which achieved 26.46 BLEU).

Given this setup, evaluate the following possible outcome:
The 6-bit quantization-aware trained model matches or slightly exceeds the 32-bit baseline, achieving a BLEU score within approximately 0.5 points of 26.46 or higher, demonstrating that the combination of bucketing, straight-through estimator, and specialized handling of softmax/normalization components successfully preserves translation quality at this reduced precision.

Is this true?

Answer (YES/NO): YES